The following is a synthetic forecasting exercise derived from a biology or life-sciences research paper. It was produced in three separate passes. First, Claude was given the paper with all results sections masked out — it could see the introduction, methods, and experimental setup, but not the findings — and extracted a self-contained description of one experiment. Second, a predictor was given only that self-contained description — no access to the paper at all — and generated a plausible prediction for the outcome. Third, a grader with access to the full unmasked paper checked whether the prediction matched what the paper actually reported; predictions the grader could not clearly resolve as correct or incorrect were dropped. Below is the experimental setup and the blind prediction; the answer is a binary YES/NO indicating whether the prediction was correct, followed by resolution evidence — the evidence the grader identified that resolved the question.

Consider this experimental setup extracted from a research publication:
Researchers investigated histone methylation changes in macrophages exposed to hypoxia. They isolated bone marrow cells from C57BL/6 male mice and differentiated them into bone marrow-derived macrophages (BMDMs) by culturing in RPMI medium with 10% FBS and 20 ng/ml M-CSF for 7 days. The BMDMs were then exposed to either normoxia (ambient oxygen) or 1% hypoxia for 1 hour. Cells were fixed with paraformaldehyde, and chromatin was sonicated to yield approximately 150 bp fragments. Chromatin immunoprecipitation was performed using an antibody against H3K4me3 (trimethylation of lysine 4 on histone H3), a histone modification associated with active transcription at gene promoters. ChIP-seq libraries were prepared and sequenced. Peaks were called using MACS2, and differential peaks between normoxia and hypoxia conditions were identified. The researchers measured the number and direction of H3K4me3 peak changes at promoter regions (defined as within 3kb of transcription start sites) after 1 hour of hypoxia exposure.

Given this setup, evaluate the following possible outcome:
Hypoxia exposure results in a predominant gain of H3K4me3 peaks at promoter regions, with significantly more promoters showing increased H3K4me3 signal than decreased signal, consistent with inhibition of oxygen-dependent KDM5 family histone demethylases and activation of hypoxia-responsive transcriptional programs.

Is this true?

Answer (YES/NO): YES